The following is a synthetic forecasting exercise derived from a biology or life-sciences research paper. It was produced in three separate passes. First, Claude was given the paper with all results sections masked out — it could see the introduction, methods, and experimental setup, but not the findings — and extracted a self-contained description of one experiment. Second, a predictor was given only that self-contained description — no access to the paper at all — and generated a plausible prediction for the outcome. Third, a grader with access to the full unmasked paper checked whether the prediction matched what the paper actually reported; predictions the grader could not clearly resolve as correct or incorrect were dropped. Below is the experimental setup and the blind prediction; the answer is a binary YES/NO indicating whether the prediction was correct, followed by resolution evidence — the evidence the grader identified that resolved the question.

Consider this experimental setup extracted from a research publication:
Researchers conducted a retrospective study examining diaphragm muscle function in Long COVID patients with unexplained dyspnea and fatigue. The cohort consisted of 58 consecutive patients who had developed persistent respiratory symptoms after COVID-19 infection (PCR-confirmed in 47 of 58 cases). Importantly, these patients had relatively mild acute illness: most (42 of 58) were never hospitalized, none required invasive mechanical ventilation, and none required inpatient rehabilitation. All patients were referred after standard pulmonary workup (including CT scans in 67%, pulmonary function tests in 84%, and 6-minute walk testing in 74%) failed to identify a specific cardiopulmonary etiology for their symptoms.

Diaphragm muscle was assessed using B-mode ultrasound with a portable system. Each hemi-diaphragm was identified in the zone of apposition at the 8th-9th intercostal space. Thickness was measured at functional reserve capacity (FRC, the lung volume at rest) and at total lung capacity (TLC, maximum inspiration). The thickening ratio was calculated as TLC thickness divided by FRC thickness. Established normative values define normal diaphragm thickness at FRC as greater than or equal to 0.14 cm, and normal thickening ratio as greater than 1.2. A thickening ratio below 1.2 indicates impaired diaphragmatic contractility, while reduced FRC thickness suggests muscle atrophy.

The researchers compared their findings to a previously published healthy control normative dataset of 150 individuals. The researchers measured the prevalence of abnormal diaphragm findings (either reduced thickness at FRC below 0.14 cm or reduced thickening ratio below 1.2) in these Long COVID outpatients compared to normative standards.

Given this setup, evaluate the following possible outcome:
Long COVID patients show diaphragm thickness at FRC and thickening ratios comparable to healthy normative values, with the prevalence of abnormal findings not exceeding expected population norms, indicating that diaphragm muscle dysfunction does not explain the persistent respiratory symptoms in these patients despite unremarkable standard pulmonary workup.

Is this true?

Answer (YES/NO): NO